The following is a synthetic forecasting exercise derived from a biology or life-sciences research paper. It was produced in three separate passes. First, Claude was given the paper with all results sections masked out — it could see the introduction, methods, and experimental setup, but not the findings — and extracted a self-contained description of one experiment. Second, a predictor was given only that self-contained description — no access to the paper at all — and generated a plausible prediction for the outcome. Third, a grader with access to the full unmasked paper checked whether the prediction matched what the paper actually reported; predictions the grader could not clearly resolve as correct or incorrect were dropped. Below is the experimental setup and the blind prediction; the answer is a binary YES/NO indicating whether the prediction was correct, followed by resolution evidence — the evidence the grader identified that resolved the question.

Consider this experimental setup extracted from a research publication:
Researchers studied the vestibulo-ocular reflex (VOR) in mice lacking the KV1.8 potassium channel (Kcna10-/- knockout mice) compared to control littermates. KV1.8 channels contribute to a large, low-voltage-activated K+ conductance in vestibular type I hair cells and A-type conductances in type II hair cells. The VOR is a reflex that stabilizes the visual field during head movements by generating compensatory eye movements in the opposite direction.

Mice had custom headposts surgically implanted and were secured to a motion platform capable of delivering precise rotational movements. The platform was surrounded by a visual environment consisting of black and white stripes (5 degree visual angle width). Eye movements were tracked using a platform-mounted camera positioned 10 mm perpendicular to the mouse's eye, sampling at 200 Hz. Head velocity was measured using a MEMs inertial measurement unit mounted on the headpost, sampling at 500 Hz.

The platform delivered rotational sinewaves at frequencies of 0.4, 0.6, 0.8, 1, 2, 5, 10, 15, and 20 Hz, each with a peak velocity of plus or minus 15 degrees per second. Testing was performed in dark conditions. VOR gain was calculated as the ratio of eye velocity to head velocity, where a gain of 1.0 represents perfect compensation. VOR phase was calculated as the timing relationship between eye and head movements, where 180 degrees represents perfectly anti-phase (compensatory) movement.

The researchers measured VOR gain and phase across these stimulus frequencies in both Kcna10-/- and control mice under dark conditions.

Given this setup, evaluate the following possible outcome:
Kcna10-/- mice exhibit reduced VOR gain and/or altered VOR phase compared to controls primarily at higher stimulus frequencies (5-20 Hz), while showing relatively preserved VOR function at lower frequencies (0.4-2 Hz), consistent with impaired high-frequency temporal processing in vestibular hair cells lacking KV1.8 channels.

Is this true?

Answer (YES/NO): NO